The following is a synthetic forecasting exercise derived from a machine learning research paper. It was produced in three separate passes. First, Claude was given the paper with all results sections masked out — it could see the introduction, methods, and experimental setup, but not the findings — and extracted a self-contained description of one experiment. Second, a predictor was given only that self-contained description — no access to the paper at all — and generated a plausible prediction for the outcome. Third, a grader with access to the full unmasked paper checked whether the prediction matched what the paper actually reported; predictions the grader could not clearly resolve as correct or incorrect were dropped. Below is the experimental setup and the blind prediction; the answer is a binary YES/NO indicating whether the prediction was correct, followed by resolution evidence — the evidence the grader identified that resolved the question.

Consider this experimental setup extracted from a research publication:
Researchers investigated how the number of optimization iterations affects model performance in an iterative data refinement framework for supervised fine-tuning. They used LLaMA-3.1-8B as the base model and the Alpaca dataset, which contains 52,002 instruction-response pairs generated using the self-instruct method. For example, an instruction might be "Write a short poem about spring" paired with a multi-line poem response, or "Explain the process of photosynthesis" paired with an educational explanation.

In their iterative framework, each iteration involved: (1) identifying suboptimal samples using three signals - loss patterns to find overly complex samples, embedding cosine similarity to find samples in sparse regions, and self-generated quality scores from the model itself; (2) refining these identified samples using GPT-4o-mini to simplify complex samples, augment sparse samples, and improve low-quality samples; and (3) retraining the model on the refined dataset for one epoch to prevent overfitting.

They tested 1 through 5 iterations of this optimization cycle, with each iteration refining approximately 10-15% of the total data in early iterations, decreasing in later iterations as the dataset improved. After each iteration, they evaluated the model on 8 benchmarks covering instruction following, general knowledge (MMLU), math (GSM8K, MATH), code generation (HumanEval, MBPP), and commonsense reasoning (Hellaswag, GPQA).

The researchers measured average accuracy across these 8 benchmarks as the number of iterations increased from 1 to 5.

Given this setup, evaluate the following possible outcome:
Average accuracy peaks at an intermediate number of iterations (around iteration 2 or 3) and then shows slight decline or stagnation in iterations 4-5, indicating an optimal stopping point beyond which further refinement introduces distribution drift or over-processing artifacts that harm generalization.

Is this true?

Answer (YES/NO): NO